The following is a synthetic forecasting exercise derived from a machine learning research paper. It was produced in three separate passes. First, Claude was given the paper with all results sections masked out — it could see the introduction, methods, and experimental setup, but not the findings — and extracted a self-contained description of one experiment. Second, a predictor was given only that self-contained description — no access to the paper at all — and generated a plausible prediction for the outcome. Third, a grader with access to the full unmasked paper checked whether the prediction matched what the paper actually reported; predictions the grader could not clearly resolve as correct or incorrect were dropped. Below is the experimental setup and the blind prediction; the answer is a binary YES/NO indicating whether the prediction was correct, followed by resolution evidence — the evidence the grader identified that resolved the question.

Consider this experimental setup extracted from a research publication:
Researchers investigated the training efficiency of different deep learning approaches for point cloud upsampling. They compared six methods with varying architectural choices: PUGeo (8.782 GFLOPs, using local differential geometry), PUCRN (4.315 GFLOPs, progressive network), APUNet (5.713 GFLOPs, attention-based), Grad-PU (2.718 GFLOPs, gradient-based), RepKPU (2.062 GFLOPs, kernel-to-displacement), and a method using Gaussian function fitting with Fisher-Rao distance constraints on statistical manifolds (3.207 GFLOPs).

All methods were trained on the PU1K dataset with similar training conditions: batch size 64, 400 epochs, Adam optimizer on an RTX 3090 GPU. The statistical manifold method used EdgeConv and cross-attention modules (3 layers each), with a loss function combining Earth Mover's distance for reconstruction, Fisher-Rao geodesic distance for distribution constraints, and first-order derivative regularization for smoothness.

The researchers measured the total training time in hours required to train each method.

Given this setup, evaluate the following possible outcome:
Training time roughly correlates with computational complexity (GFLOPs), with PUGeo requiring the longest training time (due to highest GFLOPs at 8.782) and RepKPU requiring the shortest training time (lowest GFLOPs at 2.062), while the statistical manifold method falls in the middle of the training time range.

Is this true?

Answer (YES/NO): NO